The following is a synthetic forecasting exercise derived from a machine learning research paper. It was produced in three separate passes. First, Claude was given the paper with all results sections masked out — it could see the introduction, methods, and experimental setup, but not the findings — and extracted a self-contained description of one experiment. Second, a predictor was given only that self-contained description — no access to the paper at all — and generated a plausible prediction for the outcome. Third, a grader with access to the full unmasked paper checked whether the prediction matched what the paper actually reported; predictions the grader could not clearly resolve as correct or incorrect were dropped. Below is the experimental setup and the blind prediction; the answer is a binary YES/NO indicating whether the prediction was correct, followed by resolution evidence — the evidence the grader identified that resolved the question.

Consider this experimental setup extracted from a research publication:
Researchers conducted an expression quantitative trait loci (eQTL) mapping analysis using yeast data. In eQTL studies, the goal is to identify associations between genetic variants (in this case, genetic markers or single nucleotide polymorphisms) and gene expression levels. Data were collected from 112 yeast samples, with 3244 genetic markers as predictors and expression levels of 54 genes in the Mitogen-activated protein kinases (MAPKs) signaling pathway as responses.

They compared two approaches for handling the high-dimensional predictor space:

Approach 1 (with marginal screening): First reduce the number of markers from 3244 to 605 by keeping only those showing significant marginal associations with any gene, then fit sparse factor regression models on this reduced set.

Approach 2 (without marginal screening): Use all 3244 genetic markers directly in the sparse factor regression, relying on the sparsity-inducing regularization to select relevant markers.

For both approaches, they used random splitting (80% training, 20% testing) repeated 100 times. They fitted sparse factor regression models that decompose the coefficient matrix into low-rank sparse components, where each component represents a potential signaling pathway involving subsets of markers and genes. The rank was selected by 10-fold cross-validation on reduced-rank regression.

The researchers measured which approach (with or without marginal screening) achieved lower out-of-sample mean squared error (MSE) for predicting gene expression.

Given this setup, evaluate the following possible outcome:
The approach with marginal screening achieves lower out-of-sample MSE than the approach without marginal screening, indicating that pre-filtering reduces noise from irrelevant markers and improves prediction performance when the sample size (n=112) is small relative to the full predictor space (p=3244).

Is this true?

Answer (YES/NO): YES